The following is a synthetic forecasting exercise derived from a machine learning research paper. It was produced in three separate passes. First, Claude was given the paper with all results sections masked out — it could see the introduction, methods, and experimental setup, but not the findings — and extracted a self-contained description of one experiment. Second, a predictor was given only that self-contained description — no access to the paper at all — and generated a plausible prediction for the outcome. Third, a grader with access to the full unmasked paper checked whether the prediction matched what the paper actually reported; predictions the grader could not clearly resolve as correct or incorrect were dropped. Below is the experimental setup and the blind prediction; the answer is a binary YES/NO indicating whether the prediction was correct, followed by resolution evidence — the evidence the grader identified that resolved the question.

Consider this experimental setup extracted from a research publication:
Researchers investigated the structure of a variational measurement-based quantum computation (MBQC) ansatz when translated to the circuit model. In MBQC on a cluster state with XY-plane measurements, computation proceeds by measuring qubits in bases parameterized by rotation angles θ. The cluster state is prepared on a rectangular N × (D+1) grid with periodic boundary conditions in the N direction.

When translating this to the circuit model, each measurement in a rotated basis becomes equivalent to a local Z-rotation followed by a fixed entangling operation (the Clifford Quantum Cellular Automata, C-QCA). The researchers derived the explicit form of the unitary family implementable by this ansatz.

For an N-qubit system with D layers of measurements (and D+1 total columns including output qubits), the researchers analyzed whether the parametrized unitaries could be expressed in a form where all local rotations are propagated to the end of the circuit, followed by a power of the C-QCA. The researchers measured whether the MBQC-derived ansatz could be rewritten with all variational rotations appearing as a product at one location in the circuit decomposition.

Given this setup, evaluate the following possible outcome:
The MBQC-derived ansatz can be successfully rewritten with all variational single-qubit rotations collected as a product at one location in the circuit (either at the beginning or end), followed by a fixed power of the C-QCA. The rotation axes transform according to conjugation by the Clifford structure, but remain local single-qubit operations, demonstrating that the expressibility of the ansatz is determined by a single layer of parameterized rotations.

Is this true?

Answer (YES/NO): NO